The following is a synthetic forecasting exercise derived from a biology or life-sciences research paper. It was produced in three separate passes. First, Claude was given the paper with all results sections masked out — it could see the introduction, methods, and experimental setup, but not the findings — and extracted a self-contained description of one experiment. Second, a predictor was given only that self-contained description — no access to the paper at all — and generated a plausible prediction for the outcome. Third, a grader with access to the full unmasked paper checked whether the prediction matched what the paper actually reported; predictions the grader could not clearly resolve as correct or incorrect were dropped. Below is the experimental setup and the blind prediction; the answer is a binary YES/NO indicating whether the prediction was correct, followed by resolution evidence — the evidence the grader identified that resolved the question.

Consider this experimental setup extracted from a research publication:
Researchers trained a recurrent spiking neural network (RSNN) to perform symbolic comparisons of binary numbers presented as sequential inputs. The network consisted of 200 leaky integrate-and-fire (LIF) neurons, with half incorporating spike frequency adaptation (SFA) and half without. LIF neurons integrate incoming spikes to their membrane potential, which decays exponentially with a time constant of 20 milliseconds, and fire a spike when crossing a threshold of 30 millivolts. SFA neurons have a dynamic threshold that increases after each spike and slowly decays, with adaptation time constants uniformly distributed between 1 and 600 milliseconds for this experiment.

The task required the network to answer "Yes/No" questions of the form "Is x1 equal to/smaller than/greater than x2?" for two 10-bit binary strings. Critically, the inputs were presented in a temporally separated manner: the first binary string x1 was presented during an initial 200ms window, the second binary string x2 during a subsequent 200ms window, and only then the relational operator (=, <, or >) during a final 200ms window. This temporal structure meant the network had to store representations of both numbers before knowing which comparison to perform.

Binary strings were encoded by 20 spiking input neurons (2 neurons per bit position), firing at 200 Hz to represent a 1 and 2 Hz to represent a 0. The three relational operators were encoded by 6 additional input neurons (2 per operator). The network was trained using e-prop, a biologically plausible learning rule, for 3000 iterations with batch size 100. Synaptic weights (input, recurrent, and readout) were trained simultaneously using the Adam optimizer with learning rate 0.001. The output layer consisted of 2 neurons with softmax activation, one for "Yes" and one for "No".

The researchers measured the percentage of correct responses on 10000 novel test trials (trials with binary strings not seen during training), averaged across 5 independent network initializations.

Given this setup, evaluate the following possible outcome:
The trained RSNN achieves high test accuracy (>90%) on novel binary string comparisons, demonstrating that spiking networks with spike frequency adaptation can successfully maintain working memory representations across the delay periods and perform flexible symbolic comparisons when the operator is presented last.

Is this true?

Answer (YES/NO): NO